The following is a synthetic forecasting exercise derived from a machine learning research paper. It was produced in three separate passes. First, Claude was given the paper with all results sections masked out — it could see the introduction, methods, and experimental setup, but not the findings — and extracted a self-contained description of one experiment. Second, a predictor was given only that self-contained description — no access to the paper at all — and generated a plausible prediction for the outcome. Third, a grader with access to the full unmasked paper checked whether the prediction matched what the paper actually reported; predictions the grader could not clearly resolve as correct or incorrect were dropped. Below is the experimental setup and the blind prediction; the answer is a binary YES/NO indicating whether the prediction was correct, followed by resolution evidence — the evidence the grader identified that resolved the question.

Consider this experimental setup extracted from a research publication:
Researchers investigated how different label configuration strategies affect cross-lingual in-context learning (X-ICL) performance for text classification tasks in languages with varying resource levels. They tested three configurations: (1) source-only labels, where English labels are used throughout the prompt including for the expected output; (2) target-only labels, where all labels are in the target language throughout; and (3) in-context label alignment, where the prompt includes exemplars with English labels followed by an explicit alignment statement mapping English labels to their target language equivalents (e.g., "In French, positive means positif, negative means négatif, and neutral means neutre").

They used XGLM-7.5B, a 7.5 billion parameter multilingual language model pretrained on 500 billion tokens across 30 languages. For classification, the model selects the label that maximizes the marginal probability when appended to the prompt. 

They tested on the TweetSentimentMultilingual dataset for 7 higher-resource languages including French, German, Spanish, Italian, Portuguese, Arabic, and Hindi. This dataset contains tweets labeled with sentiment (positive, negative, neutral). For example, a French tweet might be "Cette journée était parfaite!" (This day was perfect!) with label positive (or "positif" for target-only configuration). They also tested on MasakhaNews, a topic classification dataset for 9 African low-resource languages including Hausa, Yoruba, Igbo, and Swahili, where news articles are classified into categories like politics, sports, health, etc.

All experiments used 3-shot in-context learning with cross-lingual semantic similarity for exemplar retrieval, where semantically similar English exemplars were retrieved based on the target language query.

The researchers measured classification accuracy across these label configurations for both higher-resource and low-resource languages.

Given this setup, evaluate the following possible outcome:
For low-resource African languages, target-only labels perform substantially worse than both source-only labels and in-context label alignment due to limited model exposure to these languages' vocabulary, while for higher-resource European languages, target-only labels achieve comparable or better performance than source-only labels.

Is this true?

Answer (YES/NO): NO